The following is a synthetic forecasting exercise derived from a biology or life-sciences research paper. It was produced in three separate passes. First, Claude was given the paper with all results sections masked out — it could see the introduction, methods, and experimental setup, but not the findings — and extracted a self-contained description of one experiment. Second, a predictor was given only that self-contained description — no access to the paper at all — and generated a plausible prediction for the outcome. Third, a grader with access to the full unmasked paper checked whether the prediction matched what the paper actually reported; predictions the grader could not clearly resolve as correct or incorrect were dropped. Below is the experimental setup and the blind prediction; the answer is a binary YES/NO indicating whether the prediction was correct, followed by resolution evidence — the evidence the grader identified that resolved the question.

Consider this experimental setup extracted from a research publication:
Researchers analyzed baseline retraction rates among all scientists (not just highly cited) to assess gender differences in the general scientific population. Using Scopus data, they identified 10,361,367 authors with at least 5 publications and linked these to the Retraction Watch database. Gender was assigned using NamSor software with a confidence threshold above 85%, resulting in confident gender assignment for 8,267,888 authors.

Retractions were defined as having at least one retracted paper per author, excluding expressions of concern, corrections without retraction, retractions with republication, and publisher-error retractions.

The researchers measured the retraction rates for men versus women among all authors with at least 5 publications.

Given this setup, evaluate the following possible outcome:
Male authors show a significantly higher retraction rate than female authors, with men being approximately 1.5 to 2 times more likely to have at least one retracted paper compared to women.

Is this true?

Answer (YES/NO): NO